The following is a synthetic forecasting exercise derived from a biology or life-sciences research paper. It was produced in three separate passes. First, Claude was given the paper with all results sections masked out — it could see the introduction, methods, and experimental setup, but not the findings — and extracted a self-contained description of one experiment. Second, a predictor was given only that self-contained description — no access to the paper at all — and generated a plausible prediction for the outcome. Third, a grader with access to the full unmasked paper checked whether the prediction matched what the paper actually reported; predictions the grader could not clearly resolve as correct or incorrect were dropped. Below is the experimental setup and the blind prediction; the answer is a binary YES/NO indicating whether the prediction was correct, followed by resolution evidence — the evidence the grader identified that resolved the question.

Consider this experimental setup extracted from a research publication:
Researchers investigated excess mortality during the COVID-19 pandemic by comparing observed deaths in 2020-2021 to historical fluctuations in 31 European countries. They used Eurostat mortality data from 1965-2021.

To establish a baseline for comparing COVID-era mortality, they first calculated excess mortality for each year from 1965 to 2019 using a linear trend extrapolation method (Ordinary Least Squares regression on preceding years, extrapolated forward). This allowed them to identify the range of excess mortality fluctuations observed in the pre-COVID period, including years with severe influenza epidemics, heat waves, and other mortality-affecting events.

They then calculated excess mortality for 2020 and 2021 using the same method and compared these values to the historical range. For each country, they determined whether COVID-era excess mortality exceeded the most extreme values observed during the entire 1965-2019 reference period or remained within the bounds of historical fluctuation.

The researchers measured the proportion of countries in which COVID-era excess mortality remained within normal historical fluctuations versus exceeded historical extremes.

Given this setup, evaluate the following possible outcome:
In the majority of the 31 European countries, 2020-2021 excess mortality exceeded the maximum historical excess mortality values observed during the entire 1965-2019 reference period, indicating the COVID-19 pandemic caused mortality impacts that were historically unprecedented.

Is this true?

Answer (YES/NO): YES